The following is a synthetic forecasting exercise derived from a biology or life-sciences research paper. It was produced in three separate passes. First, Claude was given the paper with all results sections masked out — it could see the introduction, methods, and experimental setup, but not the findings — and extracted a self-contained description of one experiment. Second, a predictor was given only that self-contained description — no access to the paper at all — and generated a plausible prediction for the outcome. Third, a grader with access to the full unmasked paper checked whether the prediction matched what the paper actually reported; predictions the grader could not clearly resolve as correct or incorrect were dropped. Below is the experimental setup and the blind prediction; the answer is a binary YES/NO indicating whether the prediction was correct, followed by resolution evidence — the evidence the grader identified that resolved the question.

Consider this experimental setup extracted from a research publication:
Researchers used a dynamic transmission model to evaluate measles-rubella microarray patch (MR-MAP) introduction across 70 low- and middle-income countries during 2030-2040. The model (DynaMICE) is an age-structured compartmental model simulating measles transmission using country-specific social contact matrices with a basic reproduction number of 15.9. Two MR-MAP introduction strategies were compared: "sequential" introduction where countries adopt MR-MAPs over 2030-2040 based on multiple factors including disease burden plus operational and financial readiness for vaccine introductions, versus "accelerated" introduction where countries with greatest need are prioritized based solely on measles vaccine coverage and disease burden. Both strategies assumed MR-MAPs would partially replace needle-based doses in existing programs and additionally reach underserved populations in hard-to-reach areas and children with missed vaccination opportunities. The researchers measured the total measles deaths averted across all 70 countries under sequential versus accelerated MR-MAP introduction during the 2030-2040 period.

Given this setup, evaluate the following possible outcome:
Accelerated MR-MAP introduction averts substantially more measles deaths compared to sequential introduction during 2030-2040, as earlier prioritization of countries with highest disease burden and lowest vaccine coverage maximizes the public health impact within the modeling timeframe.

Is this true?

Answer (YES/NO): NO